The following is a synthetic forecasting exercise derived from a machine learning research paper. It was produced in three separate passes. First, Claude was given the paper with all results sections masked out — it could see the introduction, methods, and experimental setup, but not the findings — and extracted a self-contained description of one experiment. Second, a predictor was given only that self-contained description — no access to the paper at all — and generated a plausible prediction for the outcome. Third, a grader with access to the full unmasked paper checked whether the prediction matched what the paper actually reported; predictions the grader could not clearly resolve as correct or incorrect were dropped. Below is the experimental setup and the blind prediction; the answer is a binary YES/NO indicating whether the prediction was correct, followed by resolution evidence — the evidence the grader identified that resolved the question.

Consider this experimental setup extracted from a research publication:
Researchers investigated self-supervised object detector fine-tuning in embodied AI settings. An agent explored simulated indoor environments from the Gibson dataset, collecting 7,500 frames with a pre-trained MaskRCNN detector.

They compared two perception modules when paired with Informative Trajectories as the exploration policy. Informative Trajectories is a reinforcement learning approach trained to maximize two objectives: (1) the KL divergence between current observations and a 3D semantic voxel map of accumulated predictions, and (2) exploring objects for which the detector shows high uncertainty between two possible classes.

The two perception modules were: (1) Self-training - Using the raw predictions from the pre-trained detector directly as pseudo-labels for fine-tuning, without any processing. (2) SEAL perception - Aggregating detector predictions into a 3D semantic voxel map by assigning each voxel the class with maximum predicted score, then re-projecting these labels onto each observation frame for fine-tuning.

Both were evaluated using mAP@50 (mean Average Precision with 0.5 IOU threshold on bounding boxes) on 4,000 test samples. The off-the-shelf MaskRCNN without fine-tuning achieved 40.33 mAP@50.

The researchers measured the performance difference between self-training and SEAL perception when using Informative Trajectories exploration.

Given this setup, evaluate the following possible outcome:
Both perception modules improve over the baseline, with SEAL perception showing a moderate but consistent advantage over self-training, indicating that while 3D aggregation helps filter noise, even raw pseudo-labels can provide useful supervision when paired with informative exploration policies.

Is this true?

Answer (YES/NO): NO